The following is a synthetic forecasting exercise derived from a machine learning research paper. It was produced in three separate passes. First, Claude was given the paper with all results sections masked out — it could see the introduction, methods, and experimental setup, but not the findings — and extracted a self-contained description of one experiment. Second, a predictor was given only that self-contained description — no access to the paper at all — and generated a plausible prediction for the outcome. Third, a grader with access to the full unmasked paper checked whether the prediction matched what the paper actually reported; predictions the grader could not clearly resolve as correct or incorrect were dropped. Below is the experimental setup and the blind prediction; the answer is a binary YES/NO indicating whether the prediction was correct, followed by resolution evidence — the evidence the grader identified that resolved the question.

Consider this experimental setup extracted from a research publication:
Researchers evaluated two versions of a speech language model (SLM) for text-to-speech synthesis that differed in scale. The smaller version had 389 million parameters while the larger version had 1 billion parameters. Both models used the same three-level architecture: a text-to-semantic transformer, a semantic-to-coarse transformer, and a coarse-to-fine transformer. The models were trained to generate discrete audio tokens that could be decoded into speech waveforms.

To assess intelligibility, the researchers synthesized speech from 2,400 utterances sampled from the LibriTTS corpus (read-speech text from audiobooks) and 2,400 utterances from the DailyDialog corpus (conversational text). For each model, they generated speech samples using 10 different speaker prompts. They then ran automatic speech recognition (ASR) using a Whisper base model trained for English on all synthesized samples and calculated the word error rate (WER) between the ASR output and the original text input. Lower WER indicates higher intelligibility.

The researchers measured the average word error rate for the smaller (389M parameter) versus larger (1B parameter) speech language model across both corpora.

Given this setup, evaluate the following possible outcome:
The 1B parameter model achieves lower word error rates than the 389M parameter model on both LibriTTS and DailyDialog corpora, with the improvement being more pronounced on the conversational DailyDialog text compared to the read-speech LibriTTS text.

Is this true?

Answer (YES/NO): NO